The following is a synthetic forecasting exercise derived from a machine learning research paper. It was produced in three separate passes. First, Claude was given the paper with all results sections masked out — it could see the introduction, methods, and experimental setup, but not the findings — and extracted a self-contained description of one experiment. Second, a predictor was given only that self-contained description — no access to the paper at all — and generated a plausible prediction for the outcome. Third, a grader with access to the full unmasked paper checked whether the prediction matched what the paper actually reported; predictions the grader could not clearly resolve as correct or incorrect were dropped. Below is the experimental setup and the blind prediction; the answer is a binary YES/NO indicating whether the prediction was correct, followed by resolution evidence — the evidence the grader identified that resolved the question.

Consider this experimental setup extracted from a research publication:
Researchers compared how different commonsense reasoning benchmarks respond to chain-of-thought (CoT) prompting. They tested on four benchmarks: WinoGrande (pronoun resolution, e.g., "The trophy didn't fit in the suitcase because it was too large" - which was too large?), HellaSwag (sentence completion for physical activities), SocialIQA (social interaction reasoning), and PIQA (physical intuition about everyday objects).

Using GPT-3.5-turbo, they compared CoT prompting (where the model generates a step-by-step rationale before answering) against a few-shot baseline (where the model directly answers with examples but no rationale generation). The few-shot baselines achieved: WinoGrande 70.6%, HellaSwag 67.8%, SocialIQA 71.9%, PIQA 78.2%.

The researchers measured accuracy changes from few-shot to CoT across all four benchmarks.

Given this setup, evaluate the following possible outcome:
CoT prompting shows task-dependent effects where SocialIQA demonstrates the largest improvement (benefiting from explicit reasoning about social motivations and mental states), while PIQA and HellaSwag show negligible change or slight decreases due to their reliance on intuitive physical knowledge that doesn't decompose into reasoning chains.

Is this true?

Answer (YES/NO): NO